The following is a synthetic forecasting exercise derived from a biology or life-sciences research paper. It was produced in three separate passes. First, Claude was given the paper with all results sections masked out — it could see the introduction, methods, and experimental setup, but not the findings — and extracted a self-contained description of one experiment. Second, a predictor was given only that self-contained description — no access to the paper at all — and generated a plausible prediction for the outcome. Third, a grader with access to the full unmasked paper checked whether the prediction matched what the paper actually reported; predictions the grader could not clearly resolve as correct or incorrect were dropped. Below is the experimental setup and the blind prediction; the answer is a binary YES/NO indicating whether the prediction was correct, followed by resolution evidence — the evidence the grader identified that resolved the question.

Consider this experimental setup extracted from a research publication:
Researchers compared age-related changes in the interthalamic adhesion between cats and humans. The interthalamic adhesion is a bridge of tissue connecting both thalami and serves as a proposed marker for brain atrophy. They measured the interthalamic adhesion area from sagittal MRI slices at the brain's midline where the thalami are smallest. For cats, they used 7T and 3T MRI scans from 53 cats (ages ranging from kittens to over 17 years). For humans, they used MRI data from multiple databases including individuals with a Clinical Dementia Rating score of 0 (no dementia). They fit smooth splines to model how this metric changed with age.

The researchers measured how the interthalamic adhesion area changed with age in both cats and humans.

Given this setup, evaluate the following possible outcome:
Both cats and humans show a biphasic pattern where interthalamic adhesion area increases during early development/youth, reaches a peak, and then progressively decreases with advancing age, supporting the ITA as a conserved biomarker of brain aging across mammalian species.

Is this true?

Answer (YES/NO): YES